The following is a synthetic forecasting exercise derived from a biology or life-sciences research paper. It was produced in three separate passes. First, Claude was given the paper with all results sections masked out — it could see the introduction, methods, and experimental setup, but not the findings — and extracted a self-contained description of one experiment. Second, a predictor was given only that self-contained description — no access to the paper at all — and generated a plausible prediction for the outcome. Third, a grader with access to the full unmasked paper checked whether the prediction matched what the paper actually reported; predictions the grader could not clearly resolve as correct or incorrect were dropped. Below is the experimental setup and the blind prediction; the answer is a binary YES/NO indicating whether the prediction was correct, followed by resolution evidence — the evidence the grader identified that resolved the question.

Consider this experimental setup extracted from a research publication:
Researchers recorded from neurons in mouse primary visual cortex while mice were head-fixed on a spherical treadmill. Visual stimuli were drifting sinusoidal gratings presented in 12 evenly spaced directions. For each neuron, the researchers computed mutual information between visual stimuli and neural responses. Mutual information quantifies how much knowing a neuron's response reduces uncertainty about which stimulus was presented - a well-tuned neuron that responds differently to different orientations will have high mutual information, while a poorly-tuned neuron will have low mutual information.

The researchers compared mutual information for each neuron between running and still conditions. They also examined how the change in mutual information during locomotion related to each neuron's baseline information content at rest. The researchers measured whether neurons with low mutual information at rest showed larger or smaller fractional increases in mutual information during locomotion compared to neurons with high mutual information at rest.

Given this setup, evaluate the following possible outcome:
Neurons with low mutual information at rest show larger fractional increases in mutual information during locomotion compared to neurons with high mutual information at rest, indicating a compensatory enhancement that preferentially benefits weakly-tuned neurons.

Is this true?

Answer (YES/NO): YES